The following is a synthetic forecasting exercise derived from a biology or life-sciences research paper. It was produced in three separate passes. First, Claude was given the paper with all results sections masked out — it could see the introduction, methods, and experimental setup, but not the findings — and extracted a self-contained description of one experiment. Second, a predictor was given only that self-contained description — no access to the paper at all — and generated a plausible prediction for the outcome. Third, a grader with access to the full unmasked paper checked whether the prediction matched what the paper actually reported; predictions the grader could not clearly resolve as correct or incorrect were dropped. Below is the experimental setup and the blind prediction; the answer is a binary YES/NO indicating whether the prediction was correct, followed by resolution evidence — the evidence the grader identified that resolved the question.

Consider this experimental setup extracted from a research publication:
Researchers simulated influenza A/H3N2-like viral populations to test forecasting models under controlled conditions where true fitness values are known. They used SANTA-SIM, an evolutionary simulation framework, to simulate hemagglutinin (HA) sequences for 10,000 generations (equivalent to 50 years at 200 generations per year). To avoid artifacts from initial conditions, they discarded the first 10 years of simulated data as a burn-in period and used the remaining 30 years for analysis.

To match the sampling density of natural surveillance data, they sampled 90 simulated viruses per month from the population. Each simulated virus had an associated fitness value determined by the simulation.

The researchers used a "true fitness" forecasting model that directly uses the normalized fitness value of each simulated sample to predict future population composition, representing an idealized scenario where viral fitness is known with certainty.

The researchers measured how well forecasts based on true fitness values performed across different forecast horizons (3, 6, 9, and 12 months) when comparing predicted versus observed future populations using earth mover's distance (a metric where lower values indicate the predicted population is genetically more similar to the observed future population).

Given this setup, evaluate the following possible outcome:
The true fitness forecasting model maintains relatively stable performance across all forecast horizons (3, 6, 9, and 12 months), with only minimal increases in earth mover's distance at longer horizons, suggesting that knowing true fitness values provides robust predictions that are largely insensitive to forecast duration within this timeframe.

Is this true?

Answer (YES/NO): NO